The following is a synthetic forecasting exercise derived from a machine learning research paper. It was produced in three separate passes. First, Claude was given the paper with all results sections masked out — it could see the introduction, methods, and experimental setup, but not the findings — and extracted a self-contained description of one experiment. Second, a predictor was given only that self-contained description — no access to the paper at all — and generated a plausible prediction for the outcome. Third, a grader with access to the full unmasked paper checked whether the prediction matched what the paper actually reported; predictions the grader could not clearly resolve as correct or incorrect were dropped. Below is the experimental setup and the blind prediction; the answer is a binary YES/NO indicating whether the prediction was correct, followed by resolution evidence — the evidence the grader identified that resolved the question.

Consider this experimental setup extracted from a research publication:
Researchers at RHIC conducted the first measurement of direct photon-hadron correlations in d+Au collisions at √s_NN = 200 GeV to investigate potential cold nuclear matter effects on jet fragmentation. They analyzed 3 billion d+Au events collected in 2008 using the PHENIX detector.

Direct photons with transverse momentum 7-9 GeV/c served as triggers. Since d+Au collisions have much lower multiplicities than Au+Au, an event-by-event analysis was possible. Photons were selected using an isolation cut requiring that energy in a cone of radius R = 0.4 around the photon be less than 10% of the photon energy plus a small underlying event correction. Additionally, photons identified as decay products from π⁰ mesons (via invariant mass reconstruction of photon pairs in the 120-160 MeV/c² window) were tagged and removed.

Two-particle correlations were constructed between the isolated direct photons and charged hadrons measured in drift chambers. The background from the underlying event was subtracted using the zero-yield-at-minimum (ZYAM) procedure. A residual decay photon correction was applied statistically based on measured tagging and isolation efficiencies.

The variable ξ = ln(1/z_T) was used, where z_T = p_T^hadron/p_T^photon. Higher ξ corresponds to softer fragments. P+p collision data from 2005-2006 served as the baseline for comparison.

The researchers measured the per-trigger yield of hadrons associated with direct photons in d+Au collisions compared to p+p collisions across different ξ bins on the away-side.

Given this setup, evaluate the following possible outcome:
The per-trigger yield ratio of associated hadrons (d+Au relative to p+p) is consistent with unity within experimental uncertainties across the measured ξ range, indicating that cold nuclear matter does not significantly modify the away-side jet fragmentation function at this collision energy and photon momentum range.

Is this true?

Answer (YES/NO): YES